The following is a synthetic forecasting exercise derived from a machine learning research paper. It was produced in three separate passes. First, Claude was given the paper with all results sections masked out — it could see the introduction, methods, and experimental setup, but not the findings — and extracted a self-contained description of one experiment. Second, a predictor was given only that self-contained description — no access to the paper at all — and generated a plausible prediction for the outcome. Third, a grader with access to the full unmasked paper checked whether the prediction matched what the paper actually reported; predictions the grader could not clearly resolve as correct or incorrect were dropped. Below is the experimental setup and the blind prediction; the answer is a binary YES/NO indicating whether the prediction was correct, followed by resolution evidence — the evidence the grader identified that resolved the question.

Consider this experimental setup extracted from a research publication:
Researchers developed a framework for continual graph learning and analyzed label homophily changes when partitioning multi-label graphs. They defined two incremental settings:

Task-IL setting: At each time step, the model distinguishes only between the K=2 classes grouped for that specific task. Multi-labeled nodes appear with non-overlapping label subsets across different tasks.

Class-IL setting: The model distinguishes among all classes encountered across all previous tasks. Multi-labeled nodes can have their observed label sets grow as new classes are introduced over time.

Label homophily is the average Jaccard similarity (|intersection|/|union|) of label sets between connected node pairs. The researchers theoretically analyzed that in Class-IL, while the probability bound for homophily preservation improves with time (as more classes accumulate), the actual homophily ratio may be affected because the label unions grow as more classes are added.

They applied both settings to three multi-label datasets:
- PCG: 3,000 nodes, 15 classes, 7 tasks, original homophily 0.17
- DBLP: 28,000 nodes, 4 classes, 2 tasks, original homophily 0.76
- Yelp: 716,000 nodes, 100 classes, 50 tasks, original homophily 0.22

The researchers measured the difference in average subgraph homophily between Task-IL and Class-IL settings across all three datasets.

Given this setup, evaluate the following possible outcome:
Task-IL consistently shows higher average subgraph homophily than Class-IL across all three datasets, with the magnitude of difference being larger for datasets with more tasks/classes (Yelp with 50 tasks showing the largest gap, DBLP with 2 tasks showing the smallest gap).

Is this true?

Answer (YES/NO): YES